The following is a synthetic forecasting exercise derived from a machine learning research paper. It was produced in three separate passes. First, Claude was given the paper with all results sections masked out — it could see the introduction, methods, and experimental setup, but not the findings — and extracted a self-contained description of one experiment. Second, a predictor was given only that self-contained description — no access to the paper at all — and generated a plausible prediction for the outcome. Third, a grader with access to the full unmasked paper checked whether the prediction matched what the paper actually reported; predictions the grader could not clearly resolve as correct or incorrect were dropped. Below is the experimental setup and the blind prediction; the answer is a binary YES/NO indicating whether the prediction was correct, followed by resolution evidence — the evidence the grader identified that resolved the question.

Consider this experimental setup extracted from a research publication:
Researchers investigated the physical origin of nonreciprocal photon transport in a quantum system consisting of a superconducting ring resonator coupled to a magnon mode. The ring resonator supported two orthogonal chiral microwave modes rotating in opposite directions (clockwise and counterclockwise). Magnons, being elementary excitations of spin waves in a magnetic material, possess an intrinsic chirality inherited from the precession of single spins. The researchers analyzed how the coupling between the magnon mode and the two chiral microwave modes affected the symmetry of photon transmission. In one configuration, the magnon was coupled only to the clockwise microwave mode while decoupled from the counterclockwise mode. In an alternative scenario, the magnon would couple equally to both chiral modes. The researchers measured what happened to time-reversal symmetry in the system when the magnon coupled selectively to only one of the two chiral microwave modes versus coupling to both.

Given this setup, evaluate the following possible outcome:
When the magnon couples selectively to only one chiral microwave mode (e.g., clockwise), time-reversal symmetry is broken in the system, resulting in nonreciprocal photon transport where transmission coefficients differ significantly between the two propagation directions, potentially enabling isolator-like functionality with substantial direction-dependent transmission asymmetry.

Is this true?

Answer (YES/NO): YES